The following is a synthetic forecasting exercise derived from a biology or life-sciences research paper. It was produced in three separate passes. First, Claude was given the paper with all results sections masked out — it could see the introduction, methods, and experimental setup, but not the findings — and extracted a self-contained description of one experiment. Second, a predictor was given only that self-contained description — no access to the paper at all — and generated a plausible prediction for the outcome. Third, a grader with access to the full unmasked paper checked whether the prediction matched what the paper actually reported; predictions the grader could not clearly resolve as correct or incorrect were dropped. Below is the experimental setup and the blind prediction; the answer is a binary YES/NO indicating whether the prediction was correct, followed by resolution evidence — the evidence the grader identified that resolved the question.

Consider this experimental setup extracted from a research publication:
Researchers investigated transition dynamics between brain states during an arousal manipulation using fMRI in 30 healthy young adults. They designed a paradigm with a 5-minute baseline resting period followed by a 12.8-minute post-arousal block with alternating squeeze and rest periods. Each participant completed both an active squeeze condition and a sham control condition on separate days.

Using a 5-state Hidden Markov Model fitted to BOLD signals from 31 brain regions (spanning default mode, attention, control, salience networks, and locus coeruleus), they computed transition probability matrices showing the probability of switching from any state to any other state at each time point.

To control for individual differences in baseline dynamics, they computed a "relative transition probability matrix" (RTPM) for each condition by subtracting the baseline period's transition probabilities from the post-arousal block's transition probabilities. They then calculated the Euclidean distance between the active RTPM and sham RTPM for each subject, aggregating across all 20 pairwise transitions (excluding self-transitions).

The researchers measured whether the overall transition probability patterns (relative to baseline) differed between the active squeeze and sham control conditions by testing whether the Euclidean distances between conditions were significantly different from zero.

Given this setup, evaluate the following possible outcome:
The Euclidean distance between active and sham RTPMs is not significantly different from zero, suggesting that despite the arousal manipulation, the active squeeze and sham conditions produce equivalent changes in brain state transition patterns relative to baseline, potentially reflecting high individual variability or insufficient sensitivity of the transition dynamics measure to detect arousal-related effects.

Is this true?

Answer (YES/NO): NO